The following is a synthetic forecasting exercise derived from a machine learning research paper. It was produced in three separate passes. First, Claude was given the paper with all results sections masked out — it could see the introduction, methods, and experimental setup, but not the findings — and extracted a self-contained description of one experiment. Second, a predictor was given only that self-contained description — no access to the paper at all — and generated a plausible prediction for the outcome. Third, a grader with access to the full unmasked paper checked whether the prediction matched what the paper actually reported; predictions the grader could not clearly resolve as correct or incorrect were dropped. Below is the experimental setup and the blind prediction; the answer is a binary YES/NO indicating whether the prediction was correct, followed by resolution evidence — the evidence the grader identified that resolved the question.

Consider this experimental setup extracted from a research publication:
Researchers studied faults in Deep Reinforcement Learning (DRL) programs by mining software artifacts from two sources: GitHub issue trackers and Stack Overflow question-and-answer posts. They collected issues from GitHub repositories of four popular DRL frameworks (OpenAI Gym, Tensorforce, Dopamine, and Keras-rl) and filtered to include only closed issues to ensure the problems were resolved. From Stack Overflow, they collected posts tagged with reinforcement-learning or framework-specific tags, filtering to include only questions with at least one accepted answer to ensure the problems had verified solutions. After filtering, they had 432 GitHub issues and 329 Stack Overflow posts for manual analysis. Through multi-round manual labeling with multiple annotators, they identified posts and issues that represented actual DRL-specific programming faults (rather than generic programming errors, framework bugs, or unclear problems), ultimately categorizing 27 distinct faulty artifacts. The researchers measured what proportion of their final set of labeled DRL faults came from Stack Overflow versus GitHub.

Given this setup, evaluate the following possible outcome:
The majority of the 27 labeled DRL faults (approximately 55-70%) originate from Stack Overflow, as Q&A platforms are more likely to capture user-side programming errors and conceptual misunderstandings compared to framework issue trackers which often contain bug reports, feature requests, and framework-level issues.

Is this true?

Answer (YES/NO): NO